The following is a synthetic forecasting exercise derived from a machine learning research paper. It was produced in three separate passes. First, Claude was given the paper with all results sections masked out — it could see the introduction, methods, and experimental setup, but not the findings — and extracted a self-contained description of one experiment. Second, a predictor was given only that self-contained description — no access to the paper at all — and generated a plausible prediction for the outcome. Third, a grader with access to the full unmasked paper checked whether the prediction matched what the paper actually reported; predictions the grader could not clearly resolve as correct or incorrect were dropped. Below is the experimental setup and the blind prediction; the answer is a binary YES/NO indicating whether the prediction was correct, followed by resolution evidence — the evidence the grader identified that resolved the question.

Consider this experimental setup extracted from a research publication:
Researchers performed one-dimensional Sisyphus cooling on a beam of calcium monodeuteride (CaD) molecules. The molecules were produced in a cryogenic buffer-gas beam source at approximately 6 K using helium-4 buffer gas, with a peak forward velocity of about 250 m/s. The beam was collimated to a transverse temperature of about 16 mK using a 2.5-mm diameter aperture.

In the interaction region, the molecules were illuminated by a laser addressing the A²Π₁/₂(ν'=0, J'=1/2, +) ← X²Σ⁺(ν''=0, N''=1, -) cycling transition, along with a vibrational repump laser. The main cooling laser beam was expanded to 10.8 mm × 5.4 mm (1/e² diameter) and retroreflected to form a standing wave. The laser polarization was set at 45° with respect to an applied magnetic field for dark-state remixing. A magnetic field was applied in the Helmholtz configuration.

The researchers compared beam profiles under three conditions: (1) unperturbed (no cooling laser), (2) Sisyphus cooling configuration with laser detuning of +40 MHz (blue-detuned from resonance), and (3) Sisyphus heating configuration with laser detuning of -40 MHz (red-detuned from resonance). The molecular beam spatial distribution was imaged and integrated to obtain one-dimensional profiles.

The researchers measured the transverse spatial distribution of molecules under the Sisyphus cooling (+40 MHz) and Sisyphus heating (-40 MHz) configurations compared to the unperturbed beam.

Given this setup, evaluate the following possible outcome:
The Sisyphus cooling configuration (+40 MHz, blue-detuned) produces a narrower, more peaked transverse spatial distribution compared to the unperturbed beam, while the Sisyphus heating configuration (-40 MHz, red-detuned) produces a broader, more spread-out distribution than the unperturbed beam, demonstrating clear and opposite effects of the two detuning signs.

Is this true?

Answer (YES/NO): YES